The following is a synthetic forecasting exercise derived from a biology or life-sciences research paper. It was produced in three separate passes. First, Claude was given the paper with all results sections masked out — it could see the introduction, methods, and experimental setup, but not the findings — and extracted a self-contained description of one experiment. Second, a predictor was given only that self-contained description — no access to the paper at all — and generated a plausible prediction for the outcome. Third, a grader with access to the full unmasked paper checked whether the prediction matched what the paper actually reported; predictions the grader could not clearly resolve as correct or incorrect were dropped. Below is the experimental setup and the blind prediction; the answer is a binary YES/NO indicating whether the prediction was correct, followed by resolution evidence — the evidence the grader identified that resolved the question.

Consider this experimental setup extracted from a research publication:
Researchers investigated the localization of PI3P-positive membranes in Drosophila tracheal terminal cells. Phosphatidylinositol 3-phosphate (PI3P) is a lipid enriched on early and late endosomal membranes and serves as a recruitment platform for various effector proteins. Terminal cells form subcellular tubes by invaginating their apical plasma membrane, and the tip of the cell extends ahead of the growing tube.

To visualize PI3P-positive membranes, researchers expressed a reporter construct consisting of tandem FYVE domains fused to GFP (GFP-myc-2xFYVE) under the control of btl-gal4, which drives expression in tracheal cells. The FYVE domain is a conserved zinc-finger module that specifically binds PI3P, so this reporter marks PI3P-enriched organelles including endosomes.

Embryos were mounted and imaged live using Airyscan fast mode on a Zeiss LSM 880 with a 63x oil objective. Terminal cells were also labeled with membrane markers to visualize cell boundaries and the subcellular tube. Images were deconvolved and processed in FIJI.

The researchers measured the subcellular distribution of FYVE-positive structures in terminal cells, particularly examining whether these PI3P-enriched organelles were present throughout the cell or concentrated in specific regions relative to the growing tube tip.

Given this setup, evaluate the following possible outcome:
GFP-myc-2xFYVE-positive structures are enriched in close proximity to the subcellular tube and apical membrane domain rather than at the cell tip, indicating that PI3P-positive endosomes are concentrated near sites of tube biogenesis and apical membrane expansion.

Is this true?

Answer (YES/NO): NO